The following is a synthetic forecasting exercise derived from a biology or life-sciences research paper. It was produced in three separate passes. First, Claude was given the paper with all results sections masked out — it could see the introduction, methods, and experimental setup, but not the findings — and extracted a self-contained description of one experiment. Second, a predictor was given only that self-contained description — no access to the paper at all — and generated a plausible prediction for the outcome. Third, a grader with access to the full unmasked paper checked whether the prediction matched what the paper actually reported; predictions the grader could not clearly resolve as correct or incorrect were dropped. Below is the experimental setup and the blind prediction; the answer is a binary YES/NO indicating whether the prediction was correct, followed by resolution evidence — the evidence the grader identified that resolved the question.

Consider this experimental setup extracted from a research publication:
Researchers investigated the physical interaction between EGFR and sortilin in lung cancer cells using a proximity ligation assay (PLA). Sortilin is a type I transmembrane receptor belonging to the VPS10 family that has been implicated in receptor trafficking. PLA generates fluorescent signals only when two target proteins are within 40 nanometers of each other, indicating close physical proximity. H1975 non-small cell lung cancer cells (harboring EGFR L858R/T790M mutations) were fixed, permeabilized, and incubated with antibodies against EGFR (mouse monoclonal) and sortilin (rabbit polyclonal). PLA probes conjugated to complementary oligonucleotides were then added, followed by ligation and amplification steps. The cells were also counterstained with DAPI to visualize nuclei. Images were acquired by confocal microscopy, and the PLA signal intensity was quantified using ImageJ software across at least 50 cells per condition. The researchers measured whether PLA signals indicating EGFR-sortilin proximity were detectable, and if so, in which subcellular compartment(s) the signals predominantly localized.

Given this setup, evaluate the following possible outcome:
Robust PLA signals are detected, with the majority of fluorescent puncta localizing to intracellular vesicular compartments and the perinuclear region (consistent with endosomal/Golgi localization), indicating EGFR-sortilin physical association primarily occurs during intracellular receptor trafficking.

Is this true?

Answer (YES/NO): NO